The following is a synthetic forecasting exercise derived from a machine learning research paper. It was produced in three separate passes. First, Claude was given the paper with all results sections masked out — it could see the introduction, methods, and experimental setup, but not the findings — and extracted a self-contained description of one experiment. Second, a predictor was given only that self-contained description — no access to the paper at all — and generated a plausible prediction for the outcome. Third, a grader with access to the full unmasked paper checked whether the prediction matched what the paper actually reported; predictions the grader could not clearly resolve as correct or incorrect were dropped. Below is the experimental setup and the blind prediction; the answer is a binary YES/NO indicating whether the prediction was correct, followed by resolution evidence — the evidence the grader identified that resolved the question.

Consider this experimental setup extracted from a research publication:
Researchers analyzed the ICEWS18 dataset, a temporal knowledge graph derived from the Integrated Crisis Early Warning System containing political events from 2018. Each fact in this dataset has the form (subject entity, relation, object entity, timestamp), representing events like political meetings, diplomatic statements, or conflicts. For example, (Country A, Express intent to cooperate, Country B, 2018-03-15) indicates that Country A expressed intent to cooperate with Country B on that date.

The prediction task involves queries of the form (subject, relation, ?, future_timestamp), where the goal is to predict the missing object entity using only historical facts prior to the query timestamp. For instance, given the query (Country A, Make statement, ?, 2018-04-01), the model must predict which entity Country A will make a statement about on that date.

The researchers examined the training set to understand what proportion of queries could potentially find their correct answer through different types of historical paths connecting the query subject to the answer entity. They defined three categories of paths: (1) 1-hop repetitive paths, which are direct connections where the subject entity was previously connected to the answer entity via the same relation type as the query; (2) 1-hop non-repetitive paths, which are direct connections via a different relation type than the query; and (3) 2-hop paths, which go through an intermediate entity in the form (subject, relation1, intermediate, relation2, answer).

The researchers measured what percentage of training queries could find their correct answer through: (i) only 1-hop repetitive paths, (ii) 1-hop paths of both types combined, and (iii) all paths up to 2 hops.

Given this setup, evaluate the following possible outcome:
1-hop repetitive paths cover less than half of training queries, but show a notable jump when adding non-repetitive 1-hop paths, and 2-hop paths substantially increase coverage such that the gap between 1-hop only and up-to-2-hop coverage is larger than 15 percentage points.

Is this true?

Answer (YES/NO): YES